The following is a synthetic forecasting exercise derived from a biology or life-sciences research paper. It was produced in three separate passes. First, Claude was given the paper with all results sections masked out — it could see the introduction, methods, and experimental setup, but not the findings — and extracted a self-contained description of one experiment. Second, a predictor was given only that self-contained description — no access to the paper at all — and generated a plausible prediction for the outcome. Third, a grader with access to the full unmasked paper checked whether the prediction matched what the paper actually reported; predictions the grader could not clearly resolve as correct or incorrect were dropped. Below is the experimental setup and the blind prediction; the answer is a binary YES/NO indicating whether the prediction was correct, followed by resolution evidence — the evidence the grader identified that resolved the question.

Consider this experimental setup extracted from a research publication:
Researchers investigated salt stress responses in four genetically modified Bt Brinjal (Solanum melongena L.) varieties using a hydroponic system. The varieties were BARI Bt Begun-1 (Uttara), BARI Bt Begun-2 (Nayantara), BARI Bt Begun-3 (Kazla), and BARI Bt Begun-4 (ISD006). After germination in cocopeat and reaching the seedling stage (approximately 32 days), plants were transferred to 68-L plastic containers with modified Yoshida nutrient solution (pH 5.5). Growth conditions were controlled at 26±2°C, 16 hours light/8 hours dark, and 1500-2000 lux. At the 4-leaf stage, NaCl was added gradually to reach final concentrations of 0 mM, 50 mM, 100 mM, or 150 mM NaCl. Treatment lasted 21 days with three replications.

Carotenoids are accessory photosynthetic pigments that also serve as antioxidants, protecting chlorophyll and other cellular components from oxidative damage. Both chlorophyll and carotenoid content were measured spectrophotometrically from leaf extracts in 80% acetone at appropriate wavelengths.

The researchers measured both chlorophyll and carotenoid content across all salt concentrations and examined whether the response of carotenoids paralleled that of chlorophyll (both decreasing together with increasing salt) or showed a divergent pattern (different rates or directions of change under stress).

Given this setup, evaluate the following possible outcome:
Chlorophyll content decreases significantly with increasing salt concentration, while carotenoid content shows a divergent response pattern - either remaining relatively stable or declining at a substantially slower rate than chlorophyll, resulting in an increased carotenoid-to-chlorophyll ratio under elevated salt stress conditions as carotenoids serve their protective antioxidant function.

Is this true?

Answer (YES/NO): NO